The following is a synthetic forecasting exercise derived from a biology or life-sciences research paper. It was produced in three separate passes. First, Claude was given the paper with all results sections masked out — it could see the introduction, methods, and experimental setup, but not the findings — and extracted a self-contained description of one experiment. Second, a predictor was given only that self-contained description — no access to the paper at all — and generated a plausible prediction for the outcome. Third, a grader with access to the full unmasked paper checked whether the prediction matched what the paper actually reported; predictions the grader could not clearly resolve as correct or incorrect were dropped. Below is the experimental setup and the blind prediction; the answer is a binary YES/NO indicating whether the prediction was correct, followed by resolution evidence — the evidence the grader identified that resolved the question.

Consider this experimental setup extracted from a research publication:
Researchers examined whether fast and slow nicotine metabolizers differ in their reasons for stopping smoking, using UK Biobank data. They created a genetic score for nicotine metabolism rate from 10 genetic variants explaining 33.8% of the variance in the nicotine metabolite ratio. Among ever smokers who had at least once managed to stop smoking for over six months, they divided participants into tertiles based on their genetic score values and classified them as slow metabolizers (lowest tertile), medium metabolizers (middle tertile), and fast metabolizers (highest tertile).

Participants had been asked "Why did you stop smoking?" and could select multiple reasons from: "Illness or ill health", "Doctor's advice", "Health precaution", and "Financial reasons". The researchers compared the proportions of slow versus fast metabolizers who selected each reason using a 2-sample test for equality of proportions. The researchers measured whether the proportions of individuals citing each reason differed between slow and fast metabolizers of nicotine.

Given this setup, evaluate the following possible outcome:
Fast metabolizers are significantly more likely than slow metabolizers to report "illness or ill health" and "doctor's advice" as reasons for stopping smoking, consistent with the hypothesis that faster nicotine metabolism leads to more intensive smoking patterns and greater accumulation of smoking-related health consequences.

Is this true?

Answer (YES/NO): NO